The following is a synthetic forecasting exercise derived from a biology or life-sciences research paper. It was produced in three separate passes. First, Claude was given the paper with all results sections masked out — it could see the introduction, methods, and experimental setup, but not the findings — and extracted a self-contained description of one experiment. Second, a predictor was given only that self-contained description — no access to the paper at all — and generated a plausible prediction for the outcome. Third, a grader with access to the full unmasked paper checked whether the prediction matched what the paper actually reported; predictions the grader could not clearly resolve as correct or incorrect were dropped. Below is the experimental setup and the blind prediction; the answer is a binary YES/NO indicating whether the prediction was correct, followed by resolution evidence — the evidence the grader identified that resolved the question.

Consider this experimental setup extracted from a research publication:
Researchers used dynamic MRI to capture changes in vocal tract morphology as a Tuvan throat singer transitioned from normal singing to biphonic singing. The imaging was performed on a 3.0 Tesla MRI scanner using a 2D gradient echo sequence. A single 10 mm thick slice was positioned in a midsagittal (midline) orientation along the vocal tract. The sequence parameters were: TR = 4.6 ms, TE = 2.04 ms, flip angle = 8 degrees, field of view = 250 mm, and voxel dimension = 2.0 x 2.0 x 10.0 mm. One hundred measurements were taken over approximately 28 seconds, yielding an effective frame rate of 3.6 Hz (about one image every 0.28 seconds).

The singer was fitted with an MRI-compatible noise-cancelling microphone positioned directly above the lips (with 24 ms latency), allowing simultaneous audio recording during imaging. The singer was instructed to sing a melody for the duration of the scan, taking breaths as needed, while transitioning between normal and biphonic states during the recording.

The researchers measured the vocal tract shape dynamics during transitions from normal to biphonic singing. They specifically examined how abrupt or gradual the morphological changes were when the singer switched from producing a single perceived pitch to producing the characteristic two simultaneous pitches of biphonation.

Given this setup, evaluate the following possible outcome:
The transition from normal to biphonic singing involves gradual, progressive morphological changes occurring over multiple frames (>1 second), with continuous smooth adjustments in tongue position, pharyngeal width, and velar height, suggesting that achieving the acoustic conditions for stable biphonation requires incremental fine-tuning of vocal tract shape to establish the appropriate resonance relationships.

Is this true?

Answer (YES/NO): NO